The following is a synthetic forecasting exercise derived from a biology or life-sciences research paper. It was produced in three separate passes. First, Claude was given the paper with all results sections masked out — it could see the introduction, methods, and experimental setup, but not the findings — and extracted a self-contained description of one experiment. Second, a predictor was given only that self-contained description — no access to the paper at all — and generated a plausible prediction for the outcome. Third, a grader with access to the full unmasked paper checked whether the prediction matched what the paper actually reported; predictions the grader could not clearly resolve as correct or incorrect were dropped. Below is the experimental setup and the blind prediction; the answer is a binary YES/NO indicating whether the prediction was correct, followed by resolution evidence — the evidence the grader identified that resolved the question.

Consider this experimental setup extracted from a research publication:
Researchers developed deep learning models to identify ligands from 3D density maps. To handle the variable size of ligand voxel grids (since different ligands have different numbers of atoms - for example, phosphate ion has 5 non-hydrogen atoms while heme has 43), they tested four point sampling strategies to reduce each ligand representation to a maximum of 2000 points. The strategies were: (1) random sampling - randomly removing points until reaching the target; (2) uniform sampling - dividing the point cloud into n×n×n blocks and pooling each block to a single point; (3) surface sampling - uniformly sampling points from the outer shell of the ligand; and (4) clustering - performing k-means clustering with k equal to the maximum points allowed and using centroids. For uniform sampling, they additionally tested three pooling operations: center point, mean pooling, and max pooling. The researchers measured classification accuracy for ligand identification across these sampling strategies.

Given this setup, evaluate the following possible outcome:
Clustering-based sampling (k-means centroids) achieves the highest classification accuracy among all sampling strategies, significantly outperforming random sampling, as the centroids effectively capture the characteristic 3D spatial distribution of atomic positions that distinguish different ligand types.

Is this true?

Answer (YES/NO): NO